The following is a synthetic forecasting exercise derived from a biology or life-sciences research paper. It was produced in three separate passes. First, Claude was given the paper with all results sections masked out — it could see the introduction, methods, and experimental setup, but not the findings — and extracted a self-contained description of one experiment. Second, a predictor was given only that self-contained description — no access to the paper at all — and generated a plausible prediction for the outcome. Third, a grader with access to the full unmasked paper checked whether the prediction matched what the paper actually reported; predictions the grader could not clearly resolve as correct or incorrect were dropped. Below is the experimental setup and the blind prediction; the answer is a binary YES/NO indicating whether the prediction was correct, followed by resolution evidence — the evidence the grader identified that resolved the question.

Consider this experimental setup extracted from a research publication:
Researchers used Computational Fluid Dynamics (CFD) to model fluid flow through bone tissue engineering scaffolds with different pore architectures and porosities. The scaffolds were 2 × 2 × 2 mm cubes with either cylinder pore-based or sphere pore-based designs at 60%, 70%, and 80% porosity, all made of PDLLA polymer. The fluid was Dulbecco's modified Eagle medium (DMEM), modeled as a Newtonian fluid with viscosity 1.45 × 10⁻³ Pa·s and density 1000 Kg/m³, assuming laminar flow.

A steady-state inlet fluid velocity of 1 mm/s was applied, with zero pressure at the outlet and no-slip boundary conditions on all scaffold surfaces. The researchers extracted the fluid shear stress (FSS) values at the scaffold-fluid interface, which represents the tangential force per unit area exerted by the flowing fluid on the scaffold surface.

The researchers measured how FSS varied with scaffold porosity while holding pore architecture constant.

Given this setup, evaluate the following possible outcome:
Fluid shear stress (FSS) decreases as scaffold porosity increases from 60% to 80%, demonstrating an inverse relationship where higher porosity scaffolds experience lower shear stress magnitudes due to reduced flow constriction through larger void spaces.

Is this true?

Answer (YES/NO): NO